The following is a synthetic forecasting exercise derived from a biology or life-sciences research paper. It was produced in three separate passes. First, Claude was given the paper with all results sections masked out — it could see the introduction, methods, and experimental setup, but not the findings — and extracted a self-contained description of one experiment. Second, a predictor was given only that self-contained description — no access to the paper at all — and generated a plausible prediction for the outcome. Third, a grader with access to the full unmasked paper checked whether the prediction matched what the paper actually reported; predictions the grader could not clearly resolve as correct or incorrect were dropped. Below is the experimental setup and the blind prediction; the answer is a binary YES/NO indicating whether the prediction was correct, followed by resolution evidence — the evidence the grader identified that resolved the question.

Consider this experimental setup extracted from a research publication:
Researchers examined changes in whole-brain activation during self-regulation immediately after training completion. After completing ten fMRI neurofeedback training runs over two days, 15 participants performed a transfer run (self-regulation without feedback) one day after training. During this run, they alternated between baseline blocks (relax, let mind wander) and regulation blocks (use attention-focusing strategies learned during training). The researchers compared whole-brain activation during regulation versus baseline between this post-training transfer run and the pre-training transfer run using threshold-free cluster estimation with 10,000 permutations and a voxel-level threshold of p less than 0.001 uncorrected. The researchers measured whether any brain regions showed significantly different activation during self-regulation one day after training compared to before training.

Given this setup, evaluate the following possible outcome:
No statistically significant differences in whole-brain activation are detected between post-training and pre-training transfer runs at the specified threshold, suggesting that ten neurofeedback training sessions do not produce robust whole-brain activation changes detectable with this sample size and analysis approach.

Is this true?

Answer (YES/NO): NO